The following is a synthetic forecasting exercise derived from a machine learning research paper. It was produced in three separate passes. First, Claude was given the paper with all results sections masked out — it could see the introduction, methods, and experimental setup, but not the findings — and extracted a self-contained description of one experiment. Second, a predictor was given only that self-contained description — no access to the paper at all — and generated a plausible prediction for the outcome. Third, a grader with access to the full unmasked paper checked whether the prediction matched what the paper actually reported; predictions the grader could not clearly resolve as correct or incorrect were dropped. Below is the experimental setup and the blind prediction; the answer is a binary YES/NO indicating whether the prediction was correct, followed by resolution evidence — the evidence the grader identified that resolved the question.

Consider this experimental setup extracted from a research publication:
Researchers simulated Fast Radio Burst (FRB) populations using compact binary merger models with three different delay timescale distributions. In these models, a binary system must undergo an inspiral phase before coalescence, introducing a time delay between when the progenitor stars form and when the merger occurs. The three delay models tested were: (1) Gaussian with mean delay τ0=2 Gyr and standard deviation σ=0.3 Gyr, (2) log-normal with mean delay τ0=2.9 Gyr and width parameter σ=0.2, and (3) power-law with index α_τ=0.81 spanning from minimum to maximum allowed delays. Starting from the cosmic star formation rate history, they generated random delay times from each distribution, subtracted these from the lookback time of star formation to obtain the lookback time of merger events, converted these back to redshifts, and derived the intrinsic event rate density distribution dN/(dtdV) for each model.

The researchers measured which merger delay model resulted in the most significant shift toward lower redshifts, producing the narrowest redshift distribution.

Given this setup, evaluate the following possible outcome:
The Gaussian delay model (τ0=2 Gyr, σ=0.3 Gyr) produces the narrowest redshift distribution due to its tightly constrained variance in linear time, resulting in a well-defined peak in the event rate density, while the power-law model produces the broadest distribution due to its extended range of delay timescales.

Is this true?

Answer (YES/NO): NO